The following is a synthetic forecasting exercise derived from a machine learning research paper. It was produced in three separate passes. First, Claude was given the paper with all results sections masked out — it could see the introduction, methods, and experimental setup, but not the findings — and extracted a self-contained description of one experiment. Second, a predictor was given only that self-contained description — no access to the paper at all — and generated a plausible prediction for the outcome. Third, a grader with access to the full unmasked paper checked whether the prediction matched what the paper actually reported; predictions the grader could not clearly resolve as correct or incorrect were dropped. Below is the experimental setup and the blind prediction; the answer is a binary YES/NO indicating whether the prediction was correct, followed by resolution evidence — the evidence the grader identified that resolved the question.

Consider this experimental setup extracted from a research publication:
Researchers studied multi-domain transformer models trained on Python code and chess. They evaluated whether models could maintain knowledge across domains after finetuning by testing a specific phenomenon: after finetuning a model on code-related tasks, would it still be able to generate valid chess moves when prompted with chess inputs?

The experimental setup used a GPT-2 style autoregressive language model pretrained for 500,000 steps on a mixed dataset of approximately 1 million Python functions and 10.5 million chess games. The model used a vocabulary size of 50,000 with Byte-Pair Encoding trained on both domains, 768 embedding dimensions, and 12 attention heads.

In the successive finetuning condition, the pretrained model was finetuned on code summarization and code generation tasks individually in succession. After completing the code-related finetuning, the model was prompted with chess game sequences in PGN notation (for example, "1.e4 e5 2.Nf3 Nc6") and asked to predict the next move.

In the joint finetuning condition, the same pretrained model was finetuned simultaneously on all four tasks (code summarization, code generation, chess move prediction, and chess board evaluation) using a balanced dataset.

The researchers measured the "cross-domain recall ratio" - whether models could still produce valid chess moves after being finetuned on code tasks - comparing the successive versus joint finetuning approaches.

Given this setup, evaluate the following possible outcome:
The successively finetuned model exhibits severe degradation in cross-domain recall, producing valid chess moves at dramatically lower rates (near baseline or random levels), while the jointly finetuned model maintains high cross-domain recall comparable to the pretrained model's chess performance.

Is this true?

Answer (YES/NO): NO